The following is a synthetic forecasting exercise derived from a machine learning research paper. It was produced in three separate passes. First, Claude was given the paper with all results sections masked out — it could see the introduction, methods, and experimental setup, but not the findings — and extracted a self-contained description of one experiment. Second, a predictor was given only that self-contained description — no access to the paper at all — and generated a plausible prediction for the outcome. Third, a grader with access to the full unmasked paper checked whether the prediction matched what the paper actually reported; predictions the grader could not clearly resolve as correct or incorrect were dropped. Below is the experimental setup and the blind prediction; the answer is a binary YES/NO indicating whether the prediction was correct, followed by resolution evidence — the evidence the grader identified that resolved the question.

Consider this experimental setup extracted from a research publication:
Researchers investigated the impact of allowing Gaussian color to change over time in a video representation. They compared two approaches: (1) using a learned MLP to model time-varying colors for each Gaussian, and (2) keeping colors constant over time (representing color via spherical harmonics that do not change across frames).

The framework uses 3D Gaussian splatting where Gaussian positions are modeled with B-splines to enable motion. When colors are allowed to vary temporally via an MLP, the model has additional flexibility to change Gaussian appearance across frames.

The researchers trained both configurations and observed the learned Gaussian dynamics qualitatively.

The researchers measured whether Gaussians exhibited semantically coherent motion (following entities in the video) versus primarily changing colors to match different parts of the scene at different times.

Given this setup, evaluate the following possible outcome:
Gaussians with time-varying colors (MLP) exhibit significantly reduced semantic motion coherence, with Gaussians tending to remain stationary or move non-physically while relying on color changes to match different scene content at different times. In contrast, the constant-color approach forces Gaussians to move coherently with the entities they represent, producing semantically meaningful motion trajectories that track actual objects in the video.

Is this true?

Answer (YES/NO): YES